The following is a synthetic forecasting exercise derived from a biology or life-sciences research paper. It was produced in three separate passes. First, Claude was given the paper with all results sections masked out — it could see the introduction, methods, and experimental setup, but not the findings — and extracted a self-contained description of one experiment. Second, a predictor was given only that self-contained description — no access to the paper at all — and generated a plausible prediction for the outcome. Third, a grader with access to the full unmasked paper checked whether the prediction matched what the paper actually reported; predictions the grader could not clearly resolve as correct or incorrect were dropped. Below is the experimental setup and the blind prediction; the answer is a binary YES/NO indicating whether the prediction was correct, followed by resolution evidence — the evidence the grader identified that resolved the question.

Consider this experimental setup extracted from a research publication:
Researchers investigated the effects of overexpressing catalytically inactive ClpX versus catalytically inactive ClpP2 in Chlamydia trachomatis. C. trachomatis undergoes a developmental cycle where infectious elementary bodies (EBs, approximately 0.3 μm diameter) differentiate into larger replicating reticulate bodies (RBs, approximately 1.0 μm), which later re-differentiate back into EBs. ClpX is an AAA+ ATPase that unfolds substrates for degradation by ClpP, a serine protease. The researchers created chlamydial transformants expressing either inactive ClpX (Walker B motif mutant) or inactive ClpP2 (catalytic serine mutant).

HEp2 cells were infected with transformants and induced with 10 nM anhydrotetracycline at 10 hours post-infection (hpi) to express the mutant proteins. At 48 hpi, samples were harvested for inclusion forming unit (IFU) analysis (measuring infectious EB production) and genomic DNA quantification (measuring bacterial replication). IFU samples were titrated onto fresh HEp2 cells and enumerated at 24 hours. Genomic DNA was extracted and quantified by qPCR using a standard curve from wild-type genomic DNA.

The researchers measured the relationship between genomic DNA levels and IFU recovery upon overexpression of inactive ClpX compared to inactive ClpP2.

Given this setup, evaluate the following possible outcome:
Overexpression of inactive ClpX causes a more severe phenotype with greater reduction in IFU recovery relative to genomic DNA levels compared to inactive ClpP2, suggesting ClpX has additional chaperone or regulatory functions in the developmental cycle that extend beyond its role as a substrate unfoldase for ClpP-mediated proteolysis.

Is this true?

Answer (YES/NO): YES